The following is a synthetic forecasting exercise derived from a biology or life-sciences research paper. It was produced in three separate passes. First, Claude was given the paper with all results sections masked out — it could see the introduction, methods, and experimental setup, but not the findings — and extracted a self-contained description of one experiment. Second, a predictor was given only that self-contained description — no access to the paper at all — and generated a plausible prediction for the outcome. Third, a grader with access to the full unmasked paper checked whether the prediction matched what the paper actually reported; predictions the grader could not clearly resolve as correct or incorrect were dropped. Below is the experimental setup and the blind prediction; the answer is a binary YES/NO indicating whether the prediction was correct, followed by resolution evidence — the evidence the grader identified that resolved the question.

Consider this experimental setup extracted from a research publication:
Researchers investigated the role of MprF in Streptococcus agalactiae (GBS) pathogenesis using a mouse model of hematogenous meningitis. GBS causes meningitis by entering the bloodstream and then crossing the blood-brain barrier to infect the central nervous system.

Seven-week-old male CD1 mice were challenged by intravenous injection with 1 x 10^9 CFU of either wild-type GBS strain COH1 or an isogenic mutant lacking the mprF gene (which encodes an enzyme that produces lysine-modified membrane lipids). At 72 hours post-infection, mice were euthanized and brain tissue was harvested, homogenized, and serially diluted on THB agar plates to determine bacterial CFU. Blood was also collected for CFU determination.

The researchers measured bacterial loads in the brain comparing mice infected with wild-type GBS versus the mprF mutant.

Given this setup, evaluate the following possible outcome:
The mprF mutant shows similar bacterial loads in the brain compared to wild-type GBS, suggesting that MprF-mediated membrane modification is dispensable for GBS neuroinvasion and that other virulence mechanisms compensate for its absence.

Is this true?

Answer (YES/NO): NO